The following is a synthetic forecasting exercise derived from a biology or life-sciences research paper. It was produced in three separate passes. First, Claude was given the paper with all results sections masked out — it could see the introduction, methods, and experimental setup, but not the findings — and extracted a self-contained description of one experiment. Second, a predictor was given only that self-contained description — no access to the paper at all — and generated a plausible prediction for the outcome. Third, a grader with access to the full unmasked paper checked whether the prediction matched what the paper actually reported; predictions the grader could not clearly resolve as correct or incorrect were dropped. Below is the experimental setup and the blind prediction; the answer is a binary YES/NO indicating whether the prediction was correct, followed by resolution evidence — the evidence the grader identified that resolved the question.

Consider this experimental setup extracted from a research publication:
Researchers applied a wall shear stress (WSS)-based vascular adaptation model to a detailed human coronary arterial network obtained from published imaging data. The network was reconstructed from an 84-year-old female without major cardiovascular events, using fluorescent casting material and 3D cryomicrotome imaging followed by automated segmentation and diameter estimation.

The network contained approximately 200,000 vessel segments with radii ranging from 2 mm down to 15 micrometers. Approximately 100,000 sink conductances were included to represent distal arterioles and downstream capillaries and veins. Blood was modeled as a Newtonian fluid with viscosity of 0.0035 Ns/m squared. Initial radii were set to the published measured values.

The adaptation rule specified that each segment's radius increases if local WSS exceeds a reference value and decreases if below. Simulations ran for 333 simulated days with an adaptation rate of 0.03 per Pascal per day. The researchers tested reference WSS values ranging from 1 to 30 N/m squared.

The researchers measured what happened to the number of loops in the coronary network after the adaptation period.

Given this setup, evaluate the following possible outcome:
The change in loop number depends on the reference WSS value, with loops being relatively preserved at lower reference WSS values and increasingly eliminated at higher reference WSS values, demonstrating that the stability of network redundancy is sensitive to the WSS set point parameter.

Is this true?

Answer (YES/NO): NO